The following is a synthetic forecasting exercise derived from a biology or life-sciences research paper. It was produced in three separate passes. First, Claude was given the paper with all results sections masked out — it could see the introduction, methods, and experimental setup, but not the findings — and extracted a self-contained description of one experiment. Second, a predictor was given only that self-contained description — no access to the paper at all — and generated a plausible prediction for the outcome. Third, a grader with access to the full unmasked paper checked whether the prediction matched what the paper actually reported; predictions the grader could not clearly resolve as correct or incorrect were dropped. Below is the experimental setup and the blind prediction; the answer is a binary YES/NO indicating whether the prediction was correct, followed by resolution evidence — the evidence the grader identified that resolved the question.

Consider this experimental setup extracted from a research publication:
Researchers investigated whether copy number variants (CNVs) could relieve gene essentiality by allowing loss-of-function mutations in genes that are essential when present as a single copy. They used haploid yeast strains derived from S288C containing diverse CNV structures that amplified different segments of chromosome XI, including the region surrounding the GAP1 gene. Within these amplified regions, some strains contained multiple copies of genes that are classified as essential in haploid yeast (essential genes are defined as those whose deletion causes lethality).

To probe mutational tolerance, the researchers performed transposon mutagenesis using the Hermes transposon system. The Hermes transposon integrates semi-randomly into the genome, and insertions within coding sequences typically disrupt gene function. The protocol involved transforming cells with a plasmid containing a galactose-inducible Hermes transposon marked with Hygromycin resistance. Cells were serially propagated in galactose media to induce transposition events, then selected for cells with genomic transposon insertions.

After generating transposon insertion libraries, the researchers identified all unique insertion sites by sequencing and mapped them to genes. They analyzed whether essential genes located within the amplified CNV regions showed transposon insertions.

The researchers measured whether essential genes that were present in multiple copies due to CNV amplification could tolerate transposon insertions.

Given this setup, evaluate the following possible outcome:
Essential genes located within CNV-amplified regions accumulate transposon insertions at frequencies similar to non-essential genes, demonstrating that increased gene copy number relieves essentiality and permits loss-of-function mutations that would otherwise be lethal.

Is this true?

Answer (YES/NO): NO